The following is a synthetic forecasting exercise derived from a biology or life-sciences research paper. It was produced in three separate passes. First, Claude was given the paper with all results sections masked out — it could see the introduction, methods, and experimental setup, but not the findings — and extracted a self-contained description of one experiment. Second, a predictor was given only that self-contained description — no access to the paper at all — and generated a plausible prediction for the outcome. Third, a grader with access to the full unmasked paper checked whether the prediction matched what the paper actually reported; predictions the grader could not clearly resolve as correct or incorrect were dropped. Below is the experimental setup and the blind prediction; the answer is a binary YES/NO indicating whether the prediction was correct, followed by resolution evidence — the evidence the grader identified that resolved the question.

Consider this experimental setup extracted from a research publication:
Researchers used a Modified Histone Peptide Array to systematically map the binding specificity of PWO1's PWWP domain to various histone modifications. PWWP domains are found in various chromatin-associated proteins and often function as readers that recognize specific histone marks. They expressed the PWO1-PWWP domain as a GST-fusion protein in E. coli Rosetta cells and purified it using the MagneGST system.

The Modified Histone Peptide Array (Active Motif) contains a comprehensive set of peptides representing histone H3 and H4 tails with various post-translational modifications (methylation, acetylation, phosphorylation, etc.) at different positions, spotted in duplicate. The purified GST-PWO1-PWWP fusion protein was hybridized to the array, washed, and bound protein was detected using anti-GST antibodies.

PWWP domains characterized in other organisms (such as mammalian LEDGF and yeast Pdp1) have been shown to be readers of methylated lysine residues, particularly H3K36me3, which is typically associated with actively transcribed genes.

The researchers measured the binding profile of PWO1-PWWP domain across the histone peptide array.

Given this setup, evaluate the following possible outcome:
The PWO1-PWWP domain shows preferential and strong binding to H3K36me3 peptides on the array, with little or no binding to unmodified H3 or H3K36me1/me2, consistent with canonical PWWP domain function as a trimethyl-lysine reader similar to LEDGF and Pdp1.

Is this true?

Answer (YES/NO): NO